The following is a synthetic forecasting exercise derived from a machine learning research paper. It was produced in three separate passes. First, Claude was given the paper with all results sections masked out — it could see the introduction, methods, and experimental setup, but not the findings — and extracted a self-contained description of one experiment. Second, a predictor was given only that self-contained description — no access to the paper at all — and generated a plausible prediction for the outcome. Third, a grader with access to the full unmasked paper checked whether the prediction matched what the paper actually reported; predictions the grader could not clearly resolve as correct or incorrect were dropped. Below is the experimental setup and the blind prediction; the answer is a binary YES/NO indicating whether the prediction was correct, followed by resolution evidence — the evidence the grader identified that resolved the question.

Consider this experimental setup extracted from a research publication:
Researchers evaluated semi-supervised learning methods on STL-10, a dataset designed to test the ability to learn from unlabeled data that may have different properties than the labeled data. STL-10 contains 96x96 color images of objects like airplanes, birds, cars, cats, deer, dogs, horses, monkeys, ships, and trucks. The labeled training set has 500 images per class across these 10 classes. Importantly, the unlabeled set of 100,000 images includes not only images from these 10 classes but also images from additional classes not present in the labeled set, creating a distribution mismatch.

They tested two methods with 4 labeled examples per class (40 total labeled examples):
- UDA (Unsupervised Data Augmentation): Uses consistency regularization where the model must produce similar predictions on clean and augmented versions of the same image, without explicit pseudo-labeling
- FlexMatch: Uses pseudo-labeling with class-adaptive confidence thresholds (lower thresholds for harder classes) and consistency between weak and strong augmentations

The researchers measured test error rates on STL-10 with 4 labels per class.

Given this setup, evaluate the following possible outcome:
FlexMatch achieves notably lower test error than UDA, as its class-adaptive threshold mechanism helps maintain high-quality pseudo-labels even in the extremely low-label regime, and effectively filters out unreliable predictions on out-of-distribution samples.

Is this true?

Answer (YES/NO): YES